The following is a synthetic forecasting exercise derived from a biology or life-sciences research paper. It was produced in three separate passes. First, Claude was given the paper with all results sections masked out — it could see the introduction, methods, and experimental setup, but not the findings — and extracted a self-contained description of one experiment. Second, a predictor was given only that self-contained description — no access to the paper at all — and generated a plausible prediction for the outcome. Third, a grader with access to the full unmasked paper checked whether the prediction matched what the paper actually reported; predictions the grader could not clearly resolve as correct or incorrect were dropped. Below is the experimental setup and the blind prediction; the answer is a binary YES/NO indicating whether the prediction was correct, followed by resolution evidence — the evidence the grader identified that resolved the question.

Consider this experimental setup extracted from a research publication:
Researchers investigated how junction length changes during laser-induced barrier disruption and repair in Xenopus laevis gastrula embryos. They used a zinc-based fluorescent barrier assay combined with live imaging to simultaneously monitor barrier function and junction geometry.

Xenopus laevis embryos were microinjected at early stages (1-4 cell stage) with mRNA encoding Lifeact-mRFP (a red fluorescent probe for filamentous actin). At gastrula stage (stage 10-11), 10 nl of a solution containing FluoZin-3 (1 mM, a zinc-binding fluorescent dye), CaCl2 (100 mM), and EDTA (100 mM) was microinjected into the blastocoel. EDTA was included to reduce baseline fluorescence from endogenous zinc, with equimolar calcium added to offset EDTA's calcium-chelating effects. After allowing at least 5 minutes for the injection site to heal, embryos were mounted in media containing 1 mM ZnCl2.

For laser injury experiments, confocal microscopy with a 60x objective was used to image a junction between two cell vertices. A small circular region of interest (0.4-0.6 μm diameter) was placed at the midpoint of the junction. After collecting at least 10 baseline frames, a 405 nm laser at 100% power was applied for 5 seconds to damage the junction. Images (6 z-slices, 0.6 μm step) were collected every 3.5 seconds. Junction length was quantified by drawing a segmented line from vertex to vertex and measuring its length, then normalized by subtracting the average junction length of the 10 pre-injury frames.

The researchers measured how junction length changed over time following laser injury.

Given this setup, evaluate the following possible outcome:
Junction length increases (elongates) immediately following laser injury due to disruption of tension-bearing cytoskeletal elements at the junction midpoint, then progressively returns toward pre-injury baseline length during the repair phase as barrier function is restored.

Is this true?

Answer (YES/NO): NO